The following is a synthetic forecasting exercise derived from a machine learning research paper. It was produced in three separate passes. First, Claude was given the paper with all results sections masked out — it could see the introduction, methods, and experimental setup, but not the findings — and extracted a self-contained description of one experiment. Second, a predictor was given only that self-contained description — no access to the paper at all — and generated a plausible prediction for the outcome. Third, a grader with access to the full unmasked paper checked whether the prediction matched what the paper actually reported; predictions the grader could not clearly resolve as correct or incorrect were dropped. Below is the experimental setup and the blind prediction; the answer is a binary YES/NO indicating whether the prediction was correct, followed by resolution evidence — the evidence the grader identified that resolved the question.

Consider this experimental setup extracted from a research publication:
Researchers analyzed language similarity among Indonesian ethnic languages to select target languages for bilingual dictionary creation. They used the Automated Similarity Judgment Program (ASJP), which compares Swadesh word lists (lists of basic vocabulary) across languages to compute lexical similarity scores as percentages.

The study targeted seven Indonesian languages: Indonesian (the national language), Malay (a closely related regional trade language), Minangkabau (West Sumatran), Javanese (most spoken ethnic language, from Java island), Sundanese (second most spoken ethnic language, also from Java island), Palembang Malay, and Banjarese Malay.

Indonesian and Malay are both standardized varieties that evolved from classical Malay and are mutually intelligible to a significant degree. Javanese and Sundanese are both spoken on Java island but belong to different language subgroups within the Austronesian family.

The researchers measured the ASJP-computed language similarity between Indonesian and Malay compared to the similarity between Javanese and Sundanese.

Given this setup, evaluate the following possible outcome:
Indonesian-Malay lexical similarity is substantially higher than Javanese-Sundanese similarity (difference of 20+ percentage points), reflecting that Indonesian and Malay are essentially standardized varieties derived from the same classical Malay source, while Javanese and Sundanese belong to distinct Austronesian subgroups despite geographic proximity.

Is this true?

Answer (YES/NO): YES